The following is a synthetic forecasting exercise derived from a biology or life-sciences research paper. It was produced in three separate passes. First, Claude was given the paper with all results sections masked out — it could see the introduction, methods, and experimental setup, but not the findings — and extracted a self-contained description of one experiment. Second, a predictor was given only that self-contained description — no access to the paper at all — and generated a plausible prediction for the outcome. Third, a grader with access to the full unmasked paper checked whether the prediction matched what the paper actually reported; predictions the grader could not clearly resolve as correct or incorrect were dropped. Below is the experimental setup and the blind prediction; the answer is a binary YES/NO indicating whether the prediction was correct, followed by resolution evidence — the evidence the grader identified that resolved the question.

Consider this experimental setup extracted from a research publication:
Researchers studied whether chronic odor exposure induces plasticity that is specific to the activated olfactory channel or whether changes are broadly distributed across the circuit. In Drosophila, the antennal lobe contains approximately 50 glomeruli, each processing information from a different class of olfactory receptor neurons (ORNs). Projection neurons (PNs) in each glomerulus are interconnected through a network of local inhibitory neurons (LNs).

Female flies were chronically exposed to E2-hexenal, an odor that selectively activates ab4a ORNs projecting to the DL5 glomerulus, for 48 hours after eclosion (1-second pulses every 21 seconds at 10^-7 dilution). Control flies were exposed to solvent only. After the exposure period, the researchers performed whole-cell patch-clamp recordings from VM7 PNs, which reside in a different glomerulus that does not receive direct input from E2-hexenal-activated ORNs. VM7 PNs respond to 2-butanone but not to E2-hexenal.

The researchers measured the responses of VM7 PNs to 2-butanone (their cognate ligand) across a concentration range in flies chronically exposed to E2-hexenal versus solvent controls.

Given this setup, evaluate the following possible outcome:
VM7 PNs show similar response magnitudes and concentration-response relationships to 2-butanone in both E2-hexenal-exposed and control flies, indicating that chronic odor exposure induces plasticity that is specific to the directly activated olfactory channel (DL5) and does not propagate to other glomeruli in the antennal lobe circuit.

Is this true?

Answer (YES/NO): NO